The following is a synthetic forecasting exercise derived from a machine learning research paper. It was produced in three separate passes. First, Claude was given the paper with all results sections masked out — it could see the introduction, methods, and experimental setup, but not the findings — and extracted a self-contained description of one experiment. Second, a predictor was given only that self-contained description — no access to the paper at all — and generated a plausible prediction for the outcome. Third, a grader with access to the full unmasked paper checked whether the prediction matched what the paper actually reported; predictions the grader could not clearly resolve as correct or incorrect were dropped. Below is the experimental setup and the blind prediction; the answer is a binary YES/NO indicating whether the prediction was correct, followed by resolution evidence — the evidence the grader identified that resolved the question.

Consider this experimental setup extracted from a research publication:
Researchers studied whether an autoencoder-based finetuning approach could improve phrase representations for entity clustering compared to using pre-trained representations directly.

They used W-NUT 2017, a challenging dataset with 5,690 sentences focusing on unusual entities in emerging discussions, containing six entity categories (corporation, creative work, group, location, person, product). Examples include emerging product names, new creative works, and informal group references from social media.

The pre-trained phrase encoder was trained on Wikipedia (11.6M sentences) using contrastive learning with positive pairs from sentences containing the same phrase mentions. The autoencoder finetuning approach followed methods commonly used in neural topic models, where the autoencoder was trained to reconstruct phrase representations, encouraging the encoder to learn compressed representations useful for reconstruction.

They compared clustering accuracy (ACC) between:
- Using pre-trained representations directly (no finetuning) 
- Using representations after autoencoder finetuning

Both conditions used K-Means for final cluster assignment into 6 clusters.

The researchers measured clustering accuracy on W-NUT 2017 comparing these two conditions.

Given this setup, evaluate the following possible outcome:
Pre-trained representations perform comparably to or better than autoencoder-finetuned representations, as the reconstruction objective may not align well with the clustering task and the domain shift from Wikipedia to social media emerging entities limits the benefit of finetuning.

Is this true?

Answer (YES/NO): YES